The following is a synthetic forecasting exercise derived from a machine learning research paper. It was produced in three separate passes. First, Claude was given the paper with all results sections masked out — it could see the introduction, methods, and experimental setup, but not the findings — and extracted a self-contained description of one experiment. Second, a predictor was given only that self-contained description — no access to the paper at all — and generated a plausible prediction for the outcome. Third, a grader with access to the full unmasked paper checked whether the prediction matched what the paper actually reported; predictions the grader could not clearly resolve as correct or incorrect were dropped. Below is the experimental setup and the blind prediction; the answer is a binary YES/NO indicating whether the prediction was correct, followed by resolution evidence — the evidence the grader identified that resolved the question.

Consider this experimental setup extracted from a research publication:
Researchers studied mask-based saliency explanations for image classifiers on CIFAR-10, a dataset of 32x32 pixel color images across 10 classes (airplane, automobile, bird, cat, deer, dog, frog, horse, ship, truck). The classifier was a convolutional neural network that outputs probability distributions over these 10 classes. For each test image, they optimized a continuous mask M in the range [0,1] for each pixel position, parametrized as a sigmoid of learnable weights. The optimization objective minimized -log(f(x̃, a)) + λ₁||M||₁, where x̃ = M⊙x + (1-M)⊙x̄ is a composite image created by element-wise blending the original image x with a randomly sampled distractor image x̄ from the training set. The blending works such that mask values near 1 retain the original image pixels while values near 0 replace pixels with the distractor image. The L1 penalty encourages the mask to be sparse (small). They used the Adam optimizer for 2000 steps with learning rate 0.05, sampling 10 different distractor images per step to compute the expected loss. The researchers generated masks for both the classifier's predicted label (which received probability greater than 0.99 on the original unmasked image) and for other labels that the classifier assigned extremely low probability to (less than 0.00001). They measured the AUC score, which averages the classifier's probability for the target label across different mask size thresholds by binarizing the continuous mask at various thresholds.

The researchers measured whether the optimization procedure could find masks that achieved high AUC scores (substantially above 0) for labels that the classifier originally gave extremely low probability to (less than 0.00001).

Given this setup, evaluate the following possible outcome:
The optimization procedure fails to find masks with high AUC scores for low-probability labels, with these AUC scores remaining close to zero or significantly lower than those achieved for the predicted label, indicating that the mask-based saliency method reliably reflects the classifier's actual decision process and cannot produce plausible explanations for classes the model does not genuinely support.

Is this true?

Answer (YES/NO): NO